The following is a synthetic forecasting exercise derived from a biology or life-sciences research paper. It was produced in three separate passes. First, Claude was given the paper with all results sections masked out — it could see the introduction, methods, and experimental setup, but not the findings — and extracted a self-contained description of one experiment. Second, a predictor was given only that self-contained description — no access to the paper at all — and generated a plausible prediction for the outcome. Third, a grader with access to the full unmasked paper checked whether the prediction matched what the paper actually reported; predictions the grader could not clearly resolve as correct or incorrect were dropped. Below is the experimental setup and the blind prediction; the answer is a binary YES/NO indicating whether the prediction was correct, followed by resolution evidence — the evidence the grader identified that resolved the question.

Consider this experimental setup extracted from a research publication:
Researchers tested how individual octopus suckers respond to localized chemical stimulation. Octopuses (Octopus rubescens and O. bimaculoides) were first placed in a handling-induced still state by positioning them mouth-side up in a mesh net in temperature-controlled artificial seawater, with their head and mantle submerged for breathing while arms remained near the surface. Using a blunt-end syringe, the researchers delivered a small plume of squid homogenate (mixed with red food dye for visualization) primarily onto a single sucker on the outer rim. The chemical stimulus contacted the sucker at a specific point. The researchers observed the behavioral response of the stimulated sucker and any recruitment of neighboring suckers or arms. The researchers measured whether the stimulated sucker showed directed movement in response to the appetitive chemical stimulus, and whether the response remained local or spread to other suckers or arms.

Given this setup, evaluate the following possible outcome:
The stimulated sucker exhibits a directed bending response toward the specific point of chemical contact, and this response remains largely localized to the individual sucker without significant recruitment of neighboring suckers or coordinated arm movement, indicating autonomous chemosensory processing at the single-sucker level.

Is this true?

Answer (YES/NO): YES